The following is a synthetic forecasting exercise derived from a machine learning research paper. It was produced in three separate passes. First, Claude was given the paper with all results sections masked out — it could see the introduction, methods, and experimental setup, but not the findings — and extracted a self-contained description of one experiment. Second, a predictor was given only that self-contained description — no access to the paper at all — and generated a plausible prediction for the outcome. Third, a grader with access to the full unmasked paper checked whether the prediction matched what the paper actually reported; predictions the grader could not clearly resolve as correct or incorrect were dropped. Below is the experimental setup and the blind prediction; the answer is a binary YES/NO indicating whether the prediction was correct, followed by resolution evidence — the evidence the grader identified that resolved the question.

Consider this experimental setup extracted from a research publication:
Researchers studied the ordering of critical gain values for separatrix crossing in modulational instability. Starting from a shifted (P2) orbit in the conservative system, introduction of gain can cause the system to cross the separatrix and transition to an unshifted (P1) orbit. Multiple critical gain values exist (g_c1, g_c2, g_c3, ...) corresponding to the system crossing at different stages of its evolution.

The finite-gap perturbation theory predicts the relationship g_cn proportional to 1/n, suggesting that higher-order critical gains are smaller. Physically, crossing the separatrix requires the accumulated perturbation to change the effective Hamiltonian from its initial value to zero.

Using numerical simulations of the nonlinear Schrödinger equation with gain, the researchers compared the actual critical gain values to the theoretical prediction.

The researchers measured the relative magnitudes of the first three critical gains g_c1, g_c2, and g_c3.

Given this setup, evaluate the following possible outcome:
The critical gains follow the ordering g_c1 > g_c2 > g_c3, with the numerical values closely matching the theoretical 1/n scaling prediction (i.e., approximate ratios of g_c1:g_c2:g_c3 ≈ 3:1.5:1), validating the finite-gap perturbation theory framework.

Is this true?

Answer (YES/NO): YES